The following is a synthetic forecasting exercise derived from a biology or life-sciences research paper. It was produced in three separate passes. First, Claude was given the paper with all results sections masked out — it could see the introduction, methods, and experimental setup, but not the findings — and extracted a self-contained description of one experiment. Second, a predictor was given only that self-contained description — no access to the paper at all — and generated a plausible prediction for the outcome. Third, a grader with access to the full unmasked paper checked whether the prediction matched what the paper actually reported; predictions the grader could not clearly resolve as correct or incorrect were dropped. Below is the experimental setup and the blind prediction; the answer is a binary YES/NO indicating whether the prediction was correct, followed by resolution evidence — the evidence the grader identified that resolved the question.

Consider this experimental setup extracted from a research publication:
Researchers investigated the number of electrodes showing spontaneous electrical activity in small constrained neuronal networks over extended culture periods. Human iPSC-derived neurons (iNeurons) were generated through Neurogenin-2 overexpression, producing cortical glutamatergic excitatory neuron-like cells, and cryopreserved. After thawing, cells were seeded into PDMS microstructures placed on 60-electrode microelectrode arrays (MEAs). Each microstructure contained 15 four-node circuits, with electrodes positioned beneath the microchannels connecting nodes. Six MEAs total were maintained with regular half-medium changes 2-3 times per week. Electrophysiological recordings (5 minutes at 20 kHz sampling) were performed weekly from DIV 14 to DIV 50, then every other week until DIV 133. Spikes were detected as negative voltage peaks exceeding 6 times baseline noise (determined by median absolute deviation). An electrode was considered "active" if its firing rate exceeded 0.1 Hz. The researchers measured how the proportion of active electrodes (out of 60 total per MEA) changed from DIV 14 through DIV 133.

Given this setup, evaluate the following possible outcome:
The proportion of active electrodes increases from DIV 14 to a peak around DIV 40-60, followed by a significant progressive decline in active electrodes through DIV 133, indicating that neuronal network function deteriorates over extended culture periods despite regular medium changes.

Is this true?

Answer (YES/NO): NO